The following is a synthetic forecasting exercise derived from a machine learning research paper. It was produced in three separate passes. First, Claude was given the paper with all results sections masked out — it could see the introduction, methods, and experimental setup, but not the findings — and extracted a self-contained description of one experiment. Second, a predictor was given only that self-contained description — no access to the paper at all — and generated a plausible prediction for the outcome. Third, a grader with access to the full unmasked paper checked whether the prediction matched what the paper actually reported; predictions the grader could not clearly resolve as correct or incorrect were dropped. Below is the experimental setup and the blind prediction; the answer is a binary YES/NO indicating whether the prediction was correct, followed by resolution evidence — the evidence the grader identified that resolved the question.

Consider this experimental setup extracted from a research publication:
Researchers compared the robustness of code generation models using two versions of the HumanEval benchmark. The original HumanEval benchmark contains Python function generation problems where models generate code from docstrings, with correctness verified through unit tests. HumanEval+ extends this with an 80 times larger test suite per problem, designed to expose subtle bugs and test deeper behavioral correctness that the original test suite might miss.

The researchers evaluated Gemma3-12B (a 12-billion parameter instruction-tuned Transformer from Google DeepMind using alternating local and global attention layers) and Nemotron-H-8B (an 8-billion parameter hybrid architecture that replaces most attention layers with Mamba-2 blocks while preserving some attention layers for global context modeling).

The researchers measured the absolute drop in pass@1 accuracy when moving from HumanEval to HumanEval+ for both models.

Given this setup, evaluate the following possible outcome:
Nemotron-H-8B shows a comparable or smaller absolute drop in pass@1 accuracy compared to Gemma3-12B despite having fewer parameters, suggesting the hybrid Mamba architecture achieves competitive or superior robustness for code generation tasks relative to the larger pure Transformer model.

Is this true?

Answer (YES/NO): YES